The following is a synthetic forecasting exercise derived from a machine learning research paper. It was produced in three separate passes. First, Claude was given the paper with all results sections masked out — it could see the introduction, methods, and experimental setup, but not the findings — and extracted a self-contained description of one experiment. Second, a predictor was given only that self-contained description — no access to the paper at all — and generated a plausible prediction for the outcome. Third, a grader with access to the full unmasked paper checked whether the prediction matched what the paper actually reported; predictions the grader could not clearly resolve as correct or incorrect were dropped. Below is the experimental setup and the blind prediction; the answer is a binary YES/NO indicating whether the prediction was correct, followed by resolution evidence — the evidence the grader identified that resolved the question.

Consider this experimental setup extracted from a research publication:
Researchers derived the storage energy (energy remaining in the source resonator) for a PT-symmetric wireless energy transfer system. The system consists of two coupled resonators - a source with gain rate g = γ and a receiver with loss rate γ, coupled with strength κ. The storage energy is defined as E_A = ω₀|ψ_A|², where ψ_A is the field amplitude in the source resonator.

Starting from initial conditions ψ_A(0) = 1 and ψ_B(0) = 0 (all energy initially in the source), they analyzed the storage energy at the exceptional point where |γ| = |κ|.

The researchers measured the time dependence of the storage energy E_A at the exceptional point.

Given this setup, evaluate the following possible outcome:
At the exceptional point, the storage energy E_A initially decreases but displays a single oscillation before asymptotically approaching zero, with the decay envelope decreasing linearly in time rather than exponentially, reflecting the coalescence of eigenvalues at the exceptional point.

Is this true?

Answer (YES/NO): NO